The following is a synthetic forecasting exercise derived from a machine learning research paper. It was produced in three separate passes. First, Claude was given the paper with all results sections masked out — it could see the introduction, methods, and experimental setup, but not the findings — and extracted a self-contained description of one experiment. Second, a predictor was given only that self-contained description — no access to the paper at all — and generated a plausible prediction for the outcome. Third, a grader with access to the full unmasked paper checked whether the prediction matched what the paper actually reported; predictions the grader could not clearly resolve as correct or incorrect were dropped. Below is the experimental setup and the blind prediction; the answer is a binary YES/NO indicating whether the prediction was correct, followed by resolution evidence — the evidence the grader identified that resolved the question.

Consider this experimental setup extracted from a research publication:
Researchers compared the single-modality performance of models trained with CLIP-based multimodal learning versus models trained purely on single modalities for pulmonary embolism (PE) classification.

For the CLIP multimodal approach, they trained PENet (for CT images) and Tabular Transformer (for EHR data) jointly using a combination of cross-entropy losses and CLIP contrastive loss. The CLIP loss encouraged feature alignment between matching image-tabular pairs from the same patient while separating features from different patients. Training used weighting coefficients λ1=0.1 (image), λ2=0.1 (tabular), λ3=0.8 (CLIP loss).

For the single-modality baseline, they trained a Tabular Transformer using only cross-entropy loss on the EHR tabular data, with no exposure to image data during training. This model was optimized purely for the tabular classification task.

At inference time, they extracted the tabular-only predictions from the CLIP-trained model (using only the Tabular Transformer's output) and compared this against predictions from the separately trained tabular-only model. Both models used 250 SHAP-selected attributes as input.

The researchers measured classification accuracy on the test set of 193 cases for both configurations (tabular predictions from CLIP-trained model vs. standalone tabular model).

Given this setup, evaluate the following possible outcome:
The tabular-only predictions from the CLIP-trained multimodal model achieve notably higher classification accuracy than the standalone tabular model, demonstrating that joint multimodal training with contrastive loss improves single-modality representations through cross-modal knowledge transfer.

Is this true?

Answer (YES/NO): NO